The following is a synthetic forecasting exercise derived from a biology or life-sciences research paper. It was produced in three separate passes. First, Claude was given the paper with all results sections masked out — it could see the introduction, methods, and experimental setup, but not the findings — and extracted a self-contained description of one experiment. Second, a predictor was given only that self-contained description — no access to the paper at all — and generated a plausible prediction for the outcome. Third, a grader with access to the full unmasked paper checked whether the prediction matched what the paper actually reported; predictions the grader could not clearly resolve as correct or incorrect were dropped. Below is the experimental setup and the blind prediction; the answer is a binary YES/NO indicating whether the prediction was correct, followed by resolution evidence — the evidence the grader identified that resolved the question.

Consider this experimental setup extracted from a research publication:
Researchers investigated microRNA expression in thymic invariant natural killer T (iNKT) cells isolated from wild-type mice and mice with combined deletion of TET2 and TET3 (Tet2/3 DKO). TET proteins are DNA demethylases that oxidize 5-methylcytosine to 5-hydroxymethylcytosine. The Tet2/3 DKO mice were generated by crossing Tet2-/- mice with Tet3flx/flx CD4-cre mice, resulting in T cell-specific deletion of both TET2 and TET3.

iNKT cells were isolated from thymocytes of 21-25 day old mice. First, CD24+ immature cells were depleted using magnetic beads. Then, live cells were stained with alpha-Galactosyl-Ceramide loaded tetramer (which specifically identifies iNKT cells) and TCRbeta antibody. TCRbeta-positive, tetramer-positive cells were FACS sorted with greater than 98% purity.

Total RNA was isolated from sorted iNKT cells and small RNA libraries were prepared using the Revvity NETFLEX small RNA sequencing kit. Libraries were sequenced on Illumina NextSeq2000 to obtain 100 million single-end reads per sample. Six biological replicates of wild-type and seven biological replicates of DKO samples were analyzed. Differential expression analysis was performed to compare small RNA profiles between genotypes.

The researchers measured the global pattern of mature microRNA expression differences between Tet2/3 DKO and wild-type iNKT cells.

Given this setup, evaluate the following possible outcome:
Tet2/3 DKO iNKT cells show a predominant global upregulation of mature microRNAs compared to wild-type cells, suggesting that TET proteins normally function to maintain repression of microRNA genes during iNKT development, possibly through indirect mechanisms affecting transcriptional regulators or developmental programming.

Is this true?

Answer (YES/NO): NO